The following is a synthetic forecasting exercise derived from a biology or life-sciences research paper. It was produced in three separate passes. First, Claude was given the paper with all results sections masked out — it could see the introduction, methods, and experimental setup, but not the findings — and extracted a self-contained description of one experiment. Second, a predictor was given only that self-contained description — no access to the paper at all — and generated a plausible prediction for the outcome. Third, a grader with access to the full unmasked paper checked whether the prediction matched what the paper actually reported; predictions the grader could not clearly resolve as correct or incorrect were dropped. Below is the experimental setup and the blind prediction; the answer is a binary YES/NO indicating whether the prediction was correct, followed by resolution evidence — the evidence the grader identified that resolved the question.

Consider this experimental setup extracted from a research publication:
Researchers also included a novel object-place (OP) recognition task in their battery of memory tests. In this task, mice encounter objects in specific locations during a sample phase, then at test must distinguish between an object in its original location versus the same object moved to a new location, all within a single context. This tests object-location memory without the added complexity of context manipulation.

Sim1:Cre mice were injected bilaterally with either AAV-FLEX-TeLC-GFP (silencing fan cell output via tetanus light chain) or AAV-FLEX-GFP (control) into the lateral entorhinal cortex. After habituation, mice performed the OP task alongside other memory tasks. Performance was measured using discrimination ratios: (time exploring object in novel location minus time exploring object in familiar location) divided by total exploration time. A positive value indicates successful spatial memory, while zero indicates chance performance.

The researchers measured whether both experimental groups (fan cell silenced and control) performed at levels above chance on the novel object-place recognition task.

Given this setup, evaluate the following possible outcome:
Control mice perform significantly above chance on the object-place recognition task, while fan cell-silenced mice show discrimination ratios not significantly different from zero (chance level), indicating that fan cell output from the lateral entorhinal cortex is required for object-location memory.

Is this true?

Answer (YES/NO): NO